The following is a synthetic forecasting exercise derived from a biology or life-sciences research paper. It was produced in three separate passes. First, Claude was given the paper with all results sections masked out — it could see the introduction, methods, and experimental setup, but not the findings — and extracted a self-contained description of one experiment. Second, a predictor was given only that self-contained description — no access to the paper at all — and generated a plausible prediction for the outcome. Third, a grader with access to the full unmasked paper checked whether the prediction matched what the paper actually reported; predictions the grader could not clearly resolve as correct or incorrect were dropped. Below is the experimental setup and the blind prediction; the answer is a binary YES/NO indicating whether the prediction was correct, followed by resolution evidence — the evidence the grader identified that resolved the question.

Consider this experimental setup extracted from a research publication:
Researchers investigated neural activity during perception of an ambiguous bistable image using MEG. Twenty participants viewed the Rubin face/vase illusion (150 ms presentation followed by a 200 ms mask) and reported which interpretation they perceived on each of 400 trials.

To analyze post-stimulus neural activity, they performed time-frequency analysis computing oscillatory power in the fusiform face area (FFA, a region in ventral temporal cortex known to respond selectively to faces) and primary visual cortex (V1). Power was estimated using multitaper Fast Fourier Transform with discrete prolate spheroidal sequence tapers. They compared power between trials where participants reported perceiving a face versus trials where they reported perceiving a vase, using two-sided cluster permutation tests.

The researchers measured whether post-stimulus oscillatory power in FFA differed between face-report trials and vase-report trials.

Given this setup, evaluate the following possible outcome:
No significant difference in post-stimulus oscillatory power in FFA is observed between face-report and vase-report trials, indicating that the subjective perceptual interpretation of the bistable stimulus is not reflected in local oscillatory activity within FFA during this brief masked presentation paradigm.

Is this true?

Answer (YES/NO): NO